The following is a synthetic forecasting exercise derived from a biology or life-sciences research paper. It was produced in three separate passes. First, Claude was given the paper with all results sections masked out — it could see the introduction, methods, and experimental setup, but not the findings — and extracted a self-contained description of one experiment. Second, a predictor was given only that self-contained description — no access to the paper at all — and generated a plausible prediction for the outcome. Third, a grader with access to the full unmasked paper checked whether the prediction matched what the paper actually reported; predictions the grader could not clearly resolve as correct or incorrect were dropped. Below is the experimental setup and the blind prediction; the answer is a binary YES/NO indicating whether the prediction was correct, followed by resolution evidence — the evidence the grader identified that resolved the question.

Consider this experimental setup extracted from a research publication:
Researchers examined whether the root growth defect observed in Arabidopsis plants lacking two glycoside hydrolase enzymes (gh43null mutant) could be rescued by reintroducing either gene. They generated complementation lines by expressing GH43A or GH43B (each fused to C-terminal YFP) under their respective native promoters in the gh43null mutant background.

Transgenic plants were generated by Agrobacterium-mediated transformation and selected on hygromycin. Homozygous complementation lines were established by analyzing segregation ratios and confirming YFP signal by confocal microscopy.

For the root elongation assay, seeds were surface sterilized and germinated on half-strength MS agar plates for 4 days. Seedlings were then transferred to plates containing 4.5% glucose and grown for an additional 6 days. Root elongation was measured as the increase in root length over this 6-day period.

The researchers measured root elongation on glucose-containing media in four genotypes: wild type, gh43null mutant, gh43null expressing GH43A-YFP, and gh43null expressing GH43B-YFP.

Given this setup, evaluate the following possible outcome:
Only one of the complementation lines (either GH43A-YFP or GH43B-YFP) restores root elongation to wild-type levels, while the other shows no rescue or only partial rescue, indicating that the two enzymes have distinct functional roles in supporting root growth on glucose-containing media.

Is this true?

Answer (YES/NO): NO